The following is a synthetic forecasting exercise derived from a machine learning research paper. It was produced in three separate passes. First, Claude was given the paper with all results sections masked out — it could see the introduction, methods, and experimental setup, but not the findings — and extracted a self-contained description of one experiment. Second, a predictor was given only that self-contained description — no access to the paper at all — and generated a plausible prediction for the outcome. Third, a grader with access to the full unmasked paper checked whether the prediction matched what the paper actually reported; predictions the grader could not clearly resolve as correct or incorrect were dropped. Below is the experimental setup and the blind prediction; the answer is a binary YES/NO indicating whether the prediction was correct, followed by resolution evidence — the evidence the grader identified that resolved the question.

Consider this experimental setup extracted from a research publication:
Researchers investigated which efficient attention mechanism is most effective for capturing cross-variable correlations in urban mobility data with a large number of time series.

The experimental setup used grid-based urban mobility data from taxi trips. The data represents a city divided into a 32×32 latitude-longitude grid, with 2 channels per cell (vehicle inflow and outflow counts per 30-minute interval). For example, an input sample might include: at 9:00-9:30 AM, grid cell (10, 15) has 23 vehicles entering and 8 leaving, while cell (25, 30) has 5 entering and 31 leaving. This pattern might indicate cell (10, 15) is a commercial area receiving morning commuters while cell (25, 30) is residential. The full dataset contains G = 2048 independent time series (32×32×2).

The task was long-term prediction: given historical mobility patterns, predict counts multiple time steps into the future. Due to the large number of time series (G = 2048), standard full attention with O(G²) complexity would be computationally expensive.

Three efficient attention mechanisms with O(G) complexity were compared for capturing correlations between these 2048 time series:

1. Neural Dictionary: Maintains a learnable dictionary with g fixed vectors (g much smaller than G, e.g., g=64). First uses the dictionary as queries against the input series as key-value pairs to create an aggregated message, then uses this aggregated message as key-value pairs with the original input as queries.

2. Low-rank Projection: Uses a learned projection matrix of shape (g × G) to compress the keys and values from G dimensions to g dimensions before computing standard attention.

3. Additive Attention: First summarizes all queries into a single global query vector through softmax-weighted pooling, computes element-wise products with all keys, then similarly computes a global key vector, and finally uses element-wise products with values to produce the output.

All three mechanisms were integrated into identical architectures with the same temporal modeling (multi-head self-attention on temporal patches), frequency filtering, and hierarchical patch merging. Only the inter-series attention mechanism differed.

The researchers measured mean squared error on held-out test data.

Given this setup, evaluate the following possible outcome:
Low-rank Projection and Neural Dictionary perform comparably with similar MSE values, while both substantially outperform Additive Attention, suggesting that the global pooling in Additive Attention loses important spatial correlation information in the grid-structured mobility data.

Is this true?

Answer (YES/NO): NO